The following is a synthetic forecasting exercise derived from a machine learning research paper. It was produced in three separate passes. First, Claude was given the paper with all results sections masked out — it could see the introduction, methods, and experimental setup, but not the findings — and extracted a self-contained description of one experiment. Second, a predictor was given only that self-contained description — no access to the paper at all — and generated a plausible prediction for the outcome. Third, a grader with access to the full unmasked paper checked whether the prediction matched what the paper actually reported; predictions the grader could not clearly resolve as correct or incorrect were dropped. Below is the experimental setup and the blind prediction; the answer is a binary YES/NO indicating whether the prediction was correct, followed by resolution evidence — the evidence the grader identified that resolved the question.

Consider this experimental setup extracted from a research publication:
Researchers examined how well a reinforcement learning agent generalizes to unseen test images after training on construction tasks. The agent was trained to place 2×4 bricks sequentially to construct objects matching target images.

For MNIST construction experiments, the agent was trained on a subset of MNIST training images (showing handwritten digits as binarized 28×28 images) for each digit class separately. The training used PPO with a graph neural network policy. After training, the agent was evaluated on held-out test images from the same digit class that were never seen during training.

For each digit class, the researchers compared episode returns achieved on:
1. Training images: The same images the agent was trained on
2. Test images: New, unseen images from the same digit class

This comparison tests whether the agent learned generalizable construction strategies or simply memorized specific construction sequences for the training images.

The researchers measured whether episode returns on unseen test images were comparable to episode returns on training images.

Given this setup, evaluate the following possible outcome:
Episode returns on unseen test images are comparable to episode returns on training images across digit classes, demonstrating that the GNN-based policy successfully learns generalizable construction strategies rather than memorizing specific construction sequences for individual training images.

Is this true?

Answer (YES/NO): YES